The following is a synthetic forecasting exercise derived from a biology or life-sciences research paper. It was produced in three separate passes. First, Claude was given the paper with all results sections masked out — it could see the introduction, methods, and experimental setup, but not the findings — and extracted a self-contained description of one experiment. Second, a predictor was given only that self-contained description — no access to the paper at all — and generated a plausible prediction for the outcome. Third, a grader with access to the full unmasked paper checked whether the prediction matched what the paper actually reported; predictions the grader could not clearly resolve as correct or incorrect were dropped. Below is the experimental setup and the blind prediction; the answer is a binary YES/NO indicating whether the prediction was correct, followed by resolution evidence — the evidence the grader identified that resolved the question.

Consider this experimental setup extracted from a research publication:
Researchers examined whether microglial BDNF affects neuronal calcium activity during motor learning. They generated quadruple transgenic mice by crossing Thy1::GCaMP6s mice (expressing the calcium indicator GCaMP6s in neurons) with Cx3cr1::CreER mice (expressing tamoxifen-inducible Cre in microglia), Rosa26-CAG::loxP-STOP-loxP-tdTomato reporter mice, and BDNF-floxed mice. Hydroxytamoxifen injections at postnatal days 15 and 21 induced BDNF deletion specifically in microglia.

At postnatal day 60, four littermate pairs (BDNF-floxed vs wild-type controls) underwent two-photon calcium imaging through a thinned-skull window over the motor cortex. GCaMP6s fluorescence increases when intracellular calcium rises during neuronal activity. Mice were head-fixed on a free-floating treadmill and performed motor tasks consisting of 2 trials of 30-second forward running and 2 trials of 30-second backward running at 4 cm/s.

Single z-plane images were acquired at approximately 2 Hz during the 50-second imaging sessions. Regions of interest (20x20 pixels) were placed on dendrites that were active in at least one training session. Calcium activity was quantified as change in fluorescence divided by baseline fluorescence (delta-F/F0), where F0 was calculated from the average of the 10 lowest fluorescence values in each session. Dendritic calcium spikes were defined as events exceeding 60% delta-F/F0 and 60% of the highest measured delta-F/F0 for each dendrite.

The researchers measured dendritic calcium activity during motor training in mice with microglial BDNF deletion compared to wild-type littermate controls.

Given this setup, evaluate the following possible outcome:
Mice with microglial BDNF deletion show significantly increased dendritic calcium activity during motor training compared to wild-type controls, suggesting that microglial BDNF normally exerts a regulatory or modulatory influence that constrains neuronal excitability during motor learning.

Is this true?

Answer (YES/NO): NO